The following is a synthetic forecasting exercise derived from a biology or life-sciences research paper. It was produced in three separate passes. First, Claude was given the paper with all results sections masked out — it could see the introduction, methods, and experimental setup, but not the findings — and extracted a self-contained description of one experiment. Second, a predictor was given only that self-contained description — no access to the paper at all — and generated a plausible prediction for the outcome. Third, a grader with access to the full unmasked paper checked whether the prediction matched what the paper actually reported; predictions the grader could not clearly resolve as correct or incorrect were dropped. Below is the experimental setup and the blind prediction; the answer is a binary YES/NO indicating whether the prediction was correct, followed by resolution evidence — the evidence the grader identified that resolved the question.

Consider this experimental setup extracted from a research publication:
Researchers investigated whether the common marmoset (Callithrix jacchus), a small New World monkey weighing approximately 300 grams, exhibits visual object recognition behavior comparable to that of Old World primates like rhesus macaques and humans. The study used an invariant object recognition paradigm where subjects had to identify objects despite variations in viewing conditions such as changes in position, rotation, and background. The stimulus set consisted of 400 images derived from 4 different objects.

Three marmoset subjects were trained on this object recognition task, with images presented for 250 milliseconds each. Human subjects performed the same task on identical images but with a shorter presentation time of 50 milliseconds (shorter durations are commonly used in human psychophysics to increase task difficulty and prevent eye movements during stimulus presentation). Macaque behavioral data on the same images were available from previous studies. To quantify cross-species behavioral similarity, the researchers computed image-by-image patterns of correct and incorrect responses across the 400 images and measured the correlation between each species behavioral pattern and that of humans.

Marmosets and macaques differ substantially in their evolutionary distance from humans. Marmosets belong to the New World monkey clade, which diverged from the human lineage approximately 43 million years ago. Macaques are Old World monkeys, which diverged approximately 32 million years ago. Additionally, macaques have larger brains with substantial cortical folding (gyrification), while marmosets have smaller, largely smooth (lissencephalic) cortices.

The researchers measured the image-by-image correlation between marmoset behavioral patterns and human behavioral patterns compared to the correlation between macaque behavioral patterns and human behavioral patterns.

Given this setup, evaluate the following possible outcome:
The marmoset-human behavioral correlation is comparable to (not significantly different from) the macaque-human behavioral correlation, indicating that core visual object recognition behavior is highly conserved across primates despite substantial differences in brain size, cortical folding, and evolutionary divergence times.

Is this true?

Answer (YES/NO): NO